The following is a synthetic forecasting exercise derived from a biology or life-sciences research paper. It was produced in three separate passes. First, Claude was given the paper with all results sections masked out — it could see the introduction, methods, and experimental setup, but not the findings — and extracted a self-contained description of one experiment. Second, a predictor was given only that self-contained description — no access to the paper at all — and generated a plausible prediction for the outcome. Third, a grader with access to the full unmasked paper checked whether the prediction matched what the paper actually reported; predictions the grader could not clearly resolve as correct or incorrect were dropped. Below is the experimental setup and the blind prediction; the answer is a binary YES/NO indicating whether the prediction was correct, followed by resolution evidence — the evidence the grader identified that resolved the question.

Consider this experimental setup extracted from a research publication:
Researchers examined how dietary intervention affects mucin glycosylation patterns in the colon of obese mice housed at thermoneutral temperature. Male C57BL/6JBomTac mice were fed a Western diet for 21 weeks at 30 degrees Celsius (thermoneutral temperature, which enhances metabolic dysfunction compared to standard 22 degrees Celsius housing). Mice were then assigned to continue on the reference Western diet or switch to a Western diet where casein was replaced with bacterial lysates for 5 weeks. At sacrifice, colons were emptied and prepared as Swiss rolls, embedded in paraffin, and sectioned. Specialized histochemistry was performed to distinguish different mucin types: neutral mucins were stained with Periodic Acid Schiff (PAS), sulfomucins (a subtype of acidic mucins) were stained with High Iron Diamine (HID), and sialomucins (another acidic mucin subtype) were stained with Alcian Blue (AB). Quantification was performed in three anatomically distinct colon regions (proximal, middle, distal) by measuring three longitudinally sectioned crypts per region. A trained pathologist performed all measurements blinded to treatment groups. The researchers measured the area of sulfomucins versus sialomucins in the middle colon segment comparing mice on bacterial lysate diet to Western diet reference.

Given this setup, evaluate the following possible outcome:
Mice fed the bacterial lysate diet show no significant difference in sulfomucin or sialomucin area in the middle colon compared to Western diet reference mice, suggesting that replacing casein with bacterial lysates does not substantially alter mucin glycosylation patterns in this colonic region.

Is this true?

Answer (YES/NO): NO